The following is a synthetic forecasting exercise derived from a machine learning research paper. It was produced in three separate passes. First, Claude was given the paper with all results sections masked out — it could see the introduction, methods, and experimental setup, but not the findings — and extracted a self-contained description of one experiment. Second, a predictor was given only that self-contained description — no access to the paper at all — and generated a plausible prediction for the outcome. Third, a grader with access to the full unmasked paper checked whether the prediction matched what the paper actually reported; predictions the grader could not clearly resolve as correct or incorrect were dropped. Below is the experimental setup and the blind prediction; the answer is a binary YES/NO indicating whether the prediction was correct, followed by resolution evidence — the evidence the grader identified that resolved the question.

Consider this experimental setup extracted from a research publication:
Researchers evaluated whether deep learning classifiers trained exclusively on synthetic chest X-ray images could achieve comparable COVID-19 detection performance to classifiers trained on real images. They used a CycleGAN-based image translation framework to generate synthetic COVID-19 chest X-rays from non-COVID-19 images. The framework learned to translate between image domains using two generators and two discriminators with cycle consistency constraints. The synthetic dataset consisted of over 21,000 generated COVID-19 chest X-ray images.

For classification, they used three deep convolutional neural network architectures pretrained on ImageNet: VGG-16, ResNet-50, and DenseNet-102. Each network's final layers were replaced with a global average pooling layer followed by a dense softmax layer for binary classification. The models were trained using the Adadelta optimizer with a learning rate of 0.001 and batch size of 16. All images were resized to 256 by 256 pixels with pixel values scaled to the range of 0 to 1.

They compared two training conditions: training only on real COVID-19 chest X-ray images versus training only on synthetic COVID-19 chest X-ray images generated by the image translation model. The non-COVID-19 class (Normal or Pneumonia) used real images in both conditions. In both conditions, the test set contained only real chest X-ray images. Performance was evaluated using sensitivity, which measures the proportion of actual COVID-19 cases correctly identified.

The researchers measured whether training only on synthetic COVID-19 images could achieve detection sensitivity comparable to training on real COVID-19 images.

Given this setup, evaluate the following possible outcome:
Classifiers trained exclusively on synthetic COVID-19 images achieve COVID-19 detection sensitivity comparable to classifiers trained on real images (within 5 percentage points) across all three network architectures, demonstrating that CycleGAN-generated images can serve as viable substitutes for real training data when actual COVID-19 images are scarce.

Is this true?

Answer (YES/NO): NO